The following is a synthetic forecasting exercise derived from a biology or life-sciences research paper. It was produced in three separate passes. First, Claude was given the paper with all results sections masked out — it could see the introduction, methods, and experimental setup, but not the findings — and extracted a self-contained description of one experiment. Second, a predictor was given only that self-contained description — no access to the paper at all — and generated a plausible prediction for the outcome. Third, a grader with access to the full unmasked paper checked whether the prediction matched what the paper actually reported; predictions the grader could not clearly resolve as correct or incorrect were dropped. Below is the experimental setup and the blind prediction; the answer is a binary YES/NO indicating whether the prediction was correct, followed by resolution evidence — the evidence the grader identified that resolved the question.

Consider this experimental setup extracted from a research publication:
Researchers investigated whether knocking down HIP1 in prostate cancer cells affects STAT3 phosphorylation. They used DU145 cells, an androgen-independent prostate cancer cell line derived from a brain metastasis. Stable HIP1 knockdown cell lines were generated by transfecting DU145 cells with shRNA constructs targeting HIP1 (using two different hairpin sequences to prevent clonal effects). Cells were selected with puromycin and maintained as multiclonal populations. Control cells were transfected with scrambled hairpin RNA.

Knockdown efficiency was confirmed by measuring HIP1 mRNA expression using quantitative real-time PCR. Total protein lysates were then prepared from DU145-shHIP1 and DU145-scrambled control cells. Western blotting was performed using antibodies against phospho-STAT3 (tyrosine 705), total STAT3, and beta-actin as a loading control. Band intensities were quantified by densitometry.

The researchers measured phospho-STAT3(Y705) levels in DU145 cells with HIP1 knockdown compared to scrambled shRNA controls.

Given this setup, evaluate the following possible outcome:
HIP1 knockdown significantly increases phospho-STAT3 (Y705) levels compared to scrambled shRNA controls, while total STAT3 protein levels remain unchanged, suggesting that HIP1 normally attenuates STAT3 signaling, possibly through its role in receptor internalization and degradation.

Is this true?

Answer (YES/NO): NO